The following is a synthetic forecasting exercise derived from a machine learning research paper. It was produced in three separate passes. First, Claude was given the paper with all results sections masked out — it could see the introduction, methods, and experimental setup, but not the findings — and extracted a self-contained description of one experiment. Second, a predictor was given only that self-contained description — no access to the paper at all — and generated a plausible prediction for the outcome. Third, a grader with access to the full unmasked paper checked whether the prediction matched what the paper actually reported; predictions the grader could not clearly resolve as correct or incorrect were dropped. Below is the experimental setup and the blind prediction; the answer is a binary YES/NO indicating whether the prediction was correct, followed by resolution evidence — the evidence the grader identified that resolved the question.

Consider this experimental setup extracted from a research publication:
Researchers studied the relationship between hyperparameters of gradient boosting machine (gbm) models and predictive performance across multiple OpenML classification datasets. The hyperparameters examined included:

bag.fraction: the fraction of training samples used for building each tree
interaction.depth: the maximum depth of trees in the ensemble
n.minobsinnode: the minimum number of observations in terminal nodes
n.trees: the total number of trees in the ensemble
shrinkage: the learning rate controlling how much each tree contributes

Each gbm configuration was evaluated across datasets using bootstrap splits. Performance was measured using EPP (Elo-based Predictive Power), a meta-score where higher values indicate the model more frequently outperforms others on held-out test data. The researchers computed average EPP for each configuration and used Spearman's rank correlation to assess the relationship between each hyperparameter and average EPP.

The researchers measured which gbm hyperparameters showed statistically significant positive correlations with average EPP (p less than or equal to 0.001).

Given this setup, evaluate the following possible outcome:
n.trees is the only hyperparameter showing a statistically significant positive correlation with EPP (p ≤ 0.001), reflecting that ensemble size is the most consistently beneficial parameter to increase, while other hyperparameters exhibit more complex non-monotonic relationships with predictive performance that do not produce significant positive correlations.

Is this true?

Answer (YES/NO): NO